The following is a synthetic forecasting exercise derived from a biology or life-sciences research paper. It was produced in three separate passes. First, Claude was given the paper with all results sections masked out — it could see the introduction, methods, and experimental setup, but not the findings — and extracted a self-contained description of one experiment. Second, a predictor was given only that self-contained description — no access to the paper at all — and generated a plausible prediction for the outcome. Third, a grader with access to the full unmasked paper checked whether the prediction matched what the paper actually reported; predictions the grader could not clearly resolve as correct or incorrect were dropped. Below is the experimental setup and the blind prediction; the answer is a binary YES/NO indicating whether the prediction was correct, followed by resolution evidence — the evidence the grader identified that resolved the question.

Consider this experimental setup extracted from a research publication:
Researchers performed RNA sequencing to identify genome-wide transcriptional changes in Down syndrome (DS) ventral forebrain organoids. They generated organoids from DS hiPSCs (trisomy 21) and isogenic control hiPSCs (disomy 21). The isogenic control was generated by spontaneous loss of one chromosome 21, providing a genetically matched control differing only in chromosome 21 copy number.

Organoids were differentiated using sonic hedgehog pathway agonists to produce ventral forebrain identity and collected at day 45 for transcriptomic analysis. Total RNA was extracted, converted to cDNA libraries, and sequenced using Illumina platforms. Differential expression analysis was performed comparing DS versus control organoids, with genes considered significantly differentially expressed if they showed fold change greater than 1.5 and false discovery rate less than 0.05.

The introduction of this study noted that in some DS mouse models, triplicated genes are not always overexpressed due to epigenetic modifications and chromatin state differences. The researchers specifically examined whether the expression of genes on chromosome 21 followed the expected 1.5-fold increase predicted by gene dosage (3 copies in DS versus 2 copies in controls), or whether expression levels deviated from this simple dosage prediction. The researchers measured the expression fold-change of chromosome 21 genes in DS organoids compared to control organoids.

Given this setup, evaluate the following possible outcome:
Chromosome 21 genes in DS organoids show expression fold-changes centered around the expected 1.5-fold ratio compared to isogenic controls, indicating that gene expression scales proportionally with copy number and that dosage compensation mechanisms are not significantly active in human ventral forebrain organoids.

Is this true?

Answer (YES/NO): NO